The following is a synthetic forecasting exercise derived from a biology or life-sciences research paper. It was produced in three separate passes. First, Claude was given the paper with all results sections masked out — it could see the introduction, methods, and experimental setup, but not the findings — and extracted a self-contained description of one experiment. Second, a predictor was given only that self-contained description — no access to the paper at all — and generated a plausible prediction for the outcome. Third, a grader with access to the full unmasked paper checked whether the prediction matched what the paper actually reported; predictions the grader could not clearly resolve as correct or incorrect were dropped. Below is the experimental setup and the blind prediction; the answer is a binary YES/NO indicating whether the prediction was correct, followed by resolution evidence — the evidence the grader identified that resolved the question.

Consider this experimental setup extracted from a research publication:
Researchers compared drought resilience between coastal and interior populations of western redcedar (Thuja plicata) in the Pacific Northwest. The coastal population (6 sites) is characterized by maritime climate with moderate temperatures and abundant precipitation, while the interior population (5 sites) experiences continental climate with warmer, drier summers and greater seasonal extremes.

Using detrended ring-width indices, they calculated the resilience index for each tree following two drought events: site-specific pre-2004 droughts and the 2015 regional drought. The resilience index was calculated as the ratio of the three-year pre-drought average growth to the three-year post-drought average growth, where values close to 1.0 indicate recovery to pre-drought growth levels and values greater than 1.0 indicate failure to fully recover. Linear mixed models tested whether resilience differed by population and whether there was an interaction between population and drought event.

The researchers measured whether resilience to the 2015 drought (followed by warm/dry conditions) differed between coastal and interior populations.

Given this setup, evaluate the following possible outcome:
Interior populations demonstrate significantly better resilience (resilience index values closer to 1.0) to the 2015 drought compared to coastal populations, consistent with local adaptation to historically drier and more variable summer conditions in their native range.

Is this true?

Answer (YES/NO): YES